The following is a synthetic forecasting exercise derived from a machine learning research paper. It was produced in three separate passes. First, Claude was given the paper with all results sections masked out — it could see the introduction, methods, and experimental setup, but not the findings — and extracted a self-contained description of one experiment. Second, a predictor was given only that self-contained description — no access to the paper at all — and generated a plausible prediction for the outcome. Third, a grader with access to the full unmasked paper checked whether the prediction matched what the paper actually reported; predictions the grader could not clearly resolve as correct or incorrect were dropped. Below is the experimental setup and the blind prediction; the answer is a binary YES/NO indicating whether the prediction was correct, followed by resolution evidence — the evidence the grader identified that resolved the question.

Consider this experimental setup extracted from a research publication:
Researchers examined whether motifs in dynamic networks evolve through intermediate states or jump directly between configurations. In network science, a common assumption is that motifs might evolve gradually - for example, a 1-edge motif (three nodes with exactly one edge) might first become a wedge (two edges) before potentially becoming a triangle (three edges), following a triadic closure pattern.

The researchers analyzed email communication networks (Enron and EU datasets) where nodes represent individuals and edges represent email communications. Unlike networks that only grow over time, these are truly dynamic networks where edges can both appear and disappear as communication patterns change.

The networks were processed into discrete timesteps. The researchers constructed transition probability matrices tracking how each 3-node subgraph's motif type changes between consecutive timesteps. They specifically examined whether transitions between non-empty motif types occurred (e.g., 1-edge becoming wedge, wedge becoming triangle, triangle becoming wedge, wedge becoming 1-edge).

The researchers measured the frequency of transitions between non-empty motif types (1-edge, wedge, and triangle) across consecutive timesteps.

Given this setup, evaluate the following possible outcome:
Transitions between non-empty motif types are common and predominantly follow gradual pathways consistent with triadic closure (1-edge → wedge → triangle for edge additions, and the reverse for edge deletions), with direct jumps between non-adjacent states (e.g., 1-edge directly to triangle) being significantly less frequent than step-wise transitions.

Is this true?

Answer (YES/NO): NO